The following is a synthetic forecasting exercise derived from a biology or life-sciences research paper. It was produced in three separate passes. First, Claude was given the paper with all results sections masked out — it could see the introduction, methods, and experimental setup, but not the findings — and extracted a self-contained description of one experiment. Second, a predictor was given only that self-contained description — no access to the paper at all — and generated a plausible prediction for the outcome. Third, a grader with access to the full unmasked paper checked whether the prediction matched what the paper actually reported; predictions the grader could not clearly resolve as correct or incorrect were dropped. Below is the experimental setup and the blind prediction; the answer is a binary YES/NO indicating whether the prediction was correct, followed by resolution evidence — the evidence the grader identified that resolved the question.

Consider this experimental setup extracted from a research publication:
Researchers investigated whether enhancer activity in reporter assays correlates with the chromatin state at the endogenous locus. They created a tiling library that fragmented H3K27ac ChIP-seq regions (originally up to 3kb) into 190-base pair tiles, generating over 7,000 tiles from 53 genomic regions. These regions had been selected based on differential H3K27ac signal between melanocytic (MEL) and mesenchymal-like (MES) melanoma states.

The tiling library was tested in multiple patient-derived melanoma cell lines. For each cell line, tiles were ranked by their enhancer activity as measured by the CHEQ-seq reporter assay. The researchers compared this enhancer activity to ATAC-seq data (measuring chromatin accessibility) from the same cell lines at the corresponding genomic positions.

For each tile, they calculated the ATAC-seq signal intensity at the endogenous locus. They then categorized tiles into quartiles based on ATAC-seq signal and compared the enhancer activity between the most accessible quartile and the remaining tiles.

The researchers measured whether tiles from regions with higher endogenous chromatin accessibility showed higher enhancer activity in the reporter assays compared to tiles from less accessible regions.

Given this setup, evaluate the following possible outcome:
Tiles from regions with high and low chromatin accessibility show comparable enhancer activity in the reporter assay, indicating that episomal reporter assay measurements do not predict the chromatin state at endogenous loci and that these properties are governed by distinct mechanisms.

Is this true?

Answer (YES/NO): NO